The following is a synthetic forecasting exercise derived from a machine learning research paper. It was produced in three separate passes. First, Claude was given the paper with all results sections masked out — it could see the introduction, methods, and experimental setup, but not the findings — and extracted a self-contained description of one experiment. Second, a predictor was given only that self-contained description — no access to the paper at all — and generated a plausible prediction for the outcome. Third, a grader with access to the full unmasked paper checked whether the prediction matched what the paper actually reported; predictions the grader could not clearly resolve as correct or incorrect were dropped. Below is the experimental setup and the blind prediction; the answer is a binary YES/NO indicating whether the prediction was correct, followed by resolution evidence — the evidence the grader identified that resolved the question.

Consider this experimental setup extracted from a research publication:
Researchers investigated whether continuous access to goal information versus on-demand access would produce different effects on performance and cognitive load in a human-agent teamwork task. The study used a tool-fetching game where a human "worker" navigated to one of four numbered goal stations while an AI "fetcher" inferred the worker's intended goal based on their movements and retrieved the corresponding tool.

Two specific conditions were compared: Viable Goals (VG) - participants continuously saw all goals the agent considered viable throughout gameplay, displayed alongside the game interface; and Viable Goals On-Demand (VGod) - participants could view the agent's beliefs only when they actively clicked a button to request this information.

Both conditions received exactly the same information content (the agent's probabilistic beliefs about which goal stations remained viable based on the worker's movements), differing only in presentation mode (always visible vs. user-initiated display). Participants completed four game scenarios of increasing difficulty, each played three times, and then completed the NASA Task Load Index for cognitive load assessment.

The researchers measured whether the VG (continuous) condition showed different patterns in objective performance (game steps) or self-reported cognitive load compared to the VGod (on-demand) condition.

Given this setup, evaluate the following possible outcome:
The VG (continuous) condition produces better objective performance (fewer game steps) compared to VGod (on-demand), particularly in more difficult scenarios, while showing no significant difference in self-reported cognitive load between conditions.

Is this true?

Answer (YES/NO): NO